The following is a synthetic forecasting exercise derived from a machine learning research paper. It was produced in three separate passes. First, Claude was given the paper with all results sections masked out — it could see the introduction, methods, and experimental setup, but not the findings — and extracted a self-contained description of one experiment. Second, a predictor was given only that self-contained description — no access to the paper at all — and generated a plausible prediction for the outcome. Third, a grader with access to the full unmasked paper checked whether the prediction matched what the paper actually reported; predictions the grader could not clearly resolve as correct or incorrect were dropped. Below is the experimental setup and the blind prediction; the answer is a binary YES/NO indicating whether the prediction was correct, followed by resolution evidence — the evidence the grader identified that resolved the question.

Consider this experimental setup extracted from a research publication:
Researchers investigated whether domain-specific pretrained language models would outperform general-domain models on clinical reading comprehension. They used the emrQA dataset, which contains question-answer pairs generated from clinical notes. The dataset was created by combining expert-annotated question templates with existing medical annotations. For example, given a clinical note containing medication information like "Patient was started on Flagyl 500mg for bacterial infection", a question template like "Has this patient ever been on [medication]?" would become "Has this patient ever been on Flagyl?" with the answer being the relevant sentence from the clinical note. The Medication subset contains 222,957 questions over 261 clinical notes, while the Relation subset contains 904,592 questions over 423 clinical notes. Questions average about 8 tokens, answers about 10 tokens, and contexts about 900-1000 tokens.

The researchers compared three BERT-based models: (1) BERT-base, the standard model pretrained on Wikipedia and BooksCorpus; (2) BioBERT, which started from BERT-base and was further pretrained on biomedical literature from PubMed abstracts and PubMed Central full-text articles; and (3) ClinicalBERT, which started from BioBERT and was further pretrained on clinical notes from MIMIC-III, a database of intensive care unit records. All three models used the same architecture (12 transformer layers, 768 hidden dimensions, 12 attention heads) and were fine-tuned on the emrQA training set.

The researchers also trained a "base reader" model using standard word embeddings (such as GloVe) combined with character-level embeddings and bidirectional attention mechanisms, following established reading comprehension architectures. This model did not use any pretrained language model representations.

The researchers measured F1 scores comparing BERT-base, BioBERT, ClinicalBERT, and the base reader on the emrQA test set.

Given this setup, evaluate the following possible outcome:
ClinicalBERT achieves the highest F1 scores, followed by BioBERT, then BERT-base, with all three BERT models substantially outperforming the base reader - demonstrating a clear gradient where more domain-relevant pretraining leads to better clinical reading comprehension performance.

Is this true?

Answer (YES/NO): NO